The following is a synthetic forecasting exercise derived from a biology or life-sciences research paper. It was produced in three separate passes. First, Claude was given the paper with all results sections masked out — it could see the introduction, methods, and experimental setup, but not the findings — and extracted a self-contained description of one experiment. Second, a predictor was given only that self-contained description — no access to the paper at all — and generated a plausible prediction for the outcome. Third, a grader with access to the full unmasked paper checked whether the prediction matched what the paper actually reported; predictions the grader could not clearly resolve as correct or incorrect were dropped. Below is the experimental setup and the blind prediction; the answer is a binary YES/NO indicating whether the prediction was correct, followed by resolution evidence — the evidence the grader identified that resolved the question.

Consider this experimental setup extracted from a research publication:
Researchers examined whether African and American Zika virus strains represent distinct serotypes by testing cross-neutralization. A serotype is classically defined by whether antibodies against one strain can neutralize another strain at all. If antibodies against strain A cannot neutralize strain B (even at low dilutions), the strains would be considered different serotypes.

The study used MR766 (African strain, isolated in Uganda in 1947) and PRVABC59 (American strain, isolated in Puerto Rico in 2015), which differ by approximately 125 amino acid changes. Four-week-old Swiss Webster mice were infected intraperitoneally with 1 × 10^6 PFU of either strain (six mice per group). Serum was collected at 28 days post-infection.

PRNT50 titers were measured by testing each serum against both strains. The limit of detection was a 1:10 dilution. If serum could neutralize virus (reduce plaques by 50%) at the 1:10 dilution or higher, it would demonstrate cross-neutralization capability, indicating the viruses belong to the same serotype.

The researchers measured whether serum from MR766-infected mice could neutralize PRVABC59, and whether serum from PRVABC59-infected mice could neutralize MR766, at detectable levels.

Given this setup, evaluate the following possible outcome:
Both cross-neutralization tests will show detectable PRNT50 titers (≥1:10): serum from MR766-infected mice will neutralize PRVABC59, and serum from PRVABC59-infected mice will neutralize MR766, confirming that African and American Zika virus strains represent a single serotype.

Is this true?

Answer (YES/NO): YES